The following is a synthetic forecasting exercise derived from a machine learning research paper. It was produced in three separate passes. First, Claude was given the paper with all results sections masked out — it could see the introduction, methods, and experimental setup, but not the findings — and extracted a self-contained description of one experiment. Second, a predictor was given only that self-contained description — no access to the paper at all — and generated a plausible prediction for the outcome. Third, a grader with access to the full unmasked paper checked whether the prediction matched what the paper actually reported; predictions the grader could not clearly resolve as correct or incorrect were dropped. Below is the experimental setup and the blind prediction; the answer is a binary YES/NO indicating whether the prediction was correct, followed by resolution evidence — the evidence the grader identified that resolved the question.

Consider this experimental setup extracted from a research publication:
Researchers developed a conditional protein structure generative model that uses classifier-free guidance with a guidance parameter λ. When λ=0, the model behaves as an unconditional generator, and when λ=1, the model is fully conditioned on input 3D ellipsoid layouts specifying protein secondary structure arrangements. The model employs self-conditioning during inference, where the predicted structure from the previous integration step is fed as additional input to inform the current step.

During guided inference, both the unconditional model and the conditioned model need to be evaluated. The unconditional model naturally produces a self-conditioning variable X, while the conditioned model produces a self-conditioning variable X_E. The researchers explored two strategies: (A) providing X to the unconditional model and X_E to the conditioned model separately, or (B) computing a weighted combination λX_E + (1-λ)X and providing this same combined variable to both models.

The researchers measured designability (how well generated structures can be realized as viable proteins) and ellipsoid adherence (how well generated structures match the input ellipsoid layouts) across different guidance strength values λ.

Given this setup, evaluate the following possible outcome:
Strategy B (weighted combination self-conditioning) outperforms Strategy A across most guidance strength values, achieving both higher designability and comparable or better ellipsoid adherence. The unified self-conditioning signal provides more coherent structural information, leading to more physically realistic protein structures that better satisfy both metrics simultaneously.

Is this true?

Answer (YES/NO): YES